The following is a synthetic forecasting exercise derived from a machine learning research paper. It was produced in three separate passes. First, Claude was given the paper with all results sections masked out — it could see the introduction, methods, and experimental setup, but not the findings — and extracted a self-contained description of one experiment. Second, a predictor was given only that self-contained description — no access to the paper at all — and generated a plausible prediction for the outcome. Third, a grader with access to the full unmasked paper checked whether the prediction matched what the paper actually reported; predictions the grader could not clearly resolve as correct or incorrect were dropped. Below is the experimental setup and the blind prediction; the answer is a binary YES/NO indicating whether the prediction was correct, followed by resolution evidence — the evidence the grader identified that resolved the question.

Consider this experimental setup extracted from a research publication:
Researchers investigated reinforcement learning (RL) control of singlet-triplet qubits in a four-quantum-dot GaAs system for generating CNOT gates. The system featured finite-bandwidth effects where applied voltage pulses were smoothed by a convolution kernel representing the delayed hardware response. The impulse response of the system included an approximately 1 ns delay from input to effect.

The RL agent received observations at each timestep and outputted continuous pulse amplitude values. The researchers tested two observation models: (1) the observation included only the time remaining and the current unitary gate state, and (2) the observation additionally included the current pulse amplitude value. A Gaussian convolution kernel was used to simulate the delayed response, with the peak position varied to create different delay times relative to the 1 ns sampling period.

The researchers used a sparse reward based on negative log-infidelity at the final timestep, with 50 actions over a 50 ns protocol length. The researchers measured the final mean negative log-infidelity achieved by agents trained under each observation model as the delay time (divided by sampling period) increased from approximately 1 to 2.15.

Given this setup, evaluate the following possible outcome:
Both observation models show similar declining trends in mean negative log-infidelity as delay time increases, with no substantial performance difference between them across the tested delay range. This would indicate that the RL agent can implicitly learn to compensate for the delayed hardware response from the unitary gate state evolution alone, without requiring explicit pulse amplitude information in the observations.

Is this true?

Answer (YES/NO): NO